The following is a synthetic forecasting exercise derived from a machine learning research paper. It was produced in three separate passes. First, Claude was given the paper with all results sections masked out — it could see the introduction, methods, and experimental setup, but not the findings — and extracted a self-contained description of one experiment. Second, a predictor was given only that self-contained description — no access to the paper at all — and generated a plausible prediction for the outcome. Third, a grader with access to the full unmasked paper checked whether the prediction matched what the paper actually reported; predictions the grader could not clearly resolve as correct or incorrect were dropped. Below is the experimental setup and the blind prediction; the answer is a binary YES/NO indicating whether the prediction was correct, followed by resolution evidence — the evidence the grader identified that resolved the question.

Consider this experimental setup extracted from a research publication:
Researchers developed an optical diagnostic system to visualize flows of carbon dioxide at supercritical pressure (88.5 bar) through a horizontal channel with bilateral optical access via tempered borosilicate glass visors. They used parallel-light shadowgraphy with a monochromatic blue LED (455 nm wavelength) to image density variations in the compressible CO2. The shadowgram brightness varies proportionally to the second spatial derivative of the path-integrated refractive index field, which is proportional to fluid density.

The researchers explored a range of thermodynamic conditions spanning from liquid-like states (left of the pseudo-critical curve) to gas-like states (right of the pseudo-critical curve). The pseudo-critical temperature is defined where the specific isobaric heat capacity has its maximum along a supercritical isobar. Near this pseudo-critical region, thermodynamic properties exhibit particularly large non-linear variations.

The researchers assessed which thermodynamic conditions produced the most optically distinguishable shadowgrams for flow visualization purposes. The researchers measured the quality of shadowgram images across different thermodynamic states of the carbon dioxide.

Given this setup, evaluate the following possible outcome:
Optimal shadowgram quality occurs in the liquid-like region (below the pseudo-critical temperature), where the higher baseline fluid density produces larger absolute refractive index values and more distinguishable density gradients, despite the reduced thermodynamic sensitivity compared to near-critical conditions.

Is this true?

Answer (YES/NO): YES